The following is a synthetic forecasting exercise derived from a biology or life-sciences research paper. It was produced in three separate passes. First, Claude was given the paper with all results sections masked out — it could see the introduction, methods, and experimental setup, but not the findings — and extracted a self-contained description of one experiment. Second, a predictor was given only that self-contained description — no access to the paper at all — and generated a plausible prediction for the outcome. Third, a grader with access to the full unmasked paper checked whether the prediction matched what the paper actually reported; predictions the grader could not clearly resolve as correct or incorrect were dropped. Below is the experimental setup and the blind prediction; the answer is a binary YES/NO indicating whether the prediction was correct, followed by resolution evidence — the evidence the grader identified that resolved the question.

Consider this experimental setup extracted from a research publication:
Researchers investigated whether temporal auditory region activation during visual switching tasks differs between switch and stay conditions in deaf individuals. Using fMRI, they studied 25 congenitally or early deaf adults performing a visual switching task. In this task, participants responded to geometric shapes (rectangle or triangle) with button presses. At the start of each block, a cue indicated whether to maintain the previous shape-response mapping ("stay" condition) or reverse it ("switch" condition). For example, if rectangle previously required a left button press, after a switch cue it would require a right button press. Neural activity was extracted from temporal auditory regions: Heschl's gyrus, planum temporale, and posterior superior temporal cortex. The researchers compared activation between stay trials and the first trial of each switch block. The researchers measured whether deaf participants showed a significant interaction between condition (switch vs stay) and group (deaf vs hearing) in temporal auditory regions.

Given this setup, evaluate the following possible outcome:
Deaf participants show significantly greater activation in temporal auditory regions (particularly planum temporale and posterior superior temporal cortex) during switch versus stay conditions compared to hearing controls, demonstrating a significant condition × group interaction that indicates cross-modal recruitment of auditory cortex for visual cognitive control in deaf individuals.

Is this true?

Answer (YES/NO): YES